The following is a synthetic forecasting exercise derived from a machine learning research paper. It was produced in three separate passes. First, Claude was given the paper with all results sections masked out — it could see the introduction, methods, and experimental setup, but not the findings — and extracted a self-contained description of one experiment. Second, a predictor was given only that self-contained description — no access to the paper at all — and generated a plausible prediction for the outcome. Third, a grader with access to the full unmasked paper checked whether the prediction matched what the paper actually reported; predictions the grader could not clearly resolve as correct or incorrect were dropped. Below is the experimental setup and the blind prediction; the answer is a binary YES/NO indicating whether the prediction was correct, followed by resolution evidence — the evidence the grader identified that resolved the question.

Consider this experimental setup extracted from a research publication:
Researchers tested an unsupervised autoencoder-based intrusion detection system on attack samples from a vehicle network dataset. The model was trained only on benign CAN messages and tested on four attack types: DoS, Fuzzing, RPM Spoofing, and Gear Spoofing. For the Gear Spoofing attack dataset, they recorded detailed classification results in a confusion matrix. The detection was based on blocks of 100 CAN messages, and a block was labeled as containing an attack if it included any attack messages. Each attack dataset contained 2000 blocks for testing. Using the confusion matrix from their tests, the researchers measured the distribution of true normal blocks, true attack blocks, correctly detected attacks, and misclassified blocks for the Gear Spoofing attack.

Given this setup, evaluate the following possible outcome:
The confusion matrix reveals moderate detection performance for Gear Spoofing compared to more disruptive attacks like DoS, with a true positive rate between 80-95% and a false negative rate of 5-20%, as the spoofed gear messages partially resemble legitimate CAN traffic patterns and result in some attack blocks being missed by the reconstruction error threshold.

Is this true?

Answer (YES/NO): NO